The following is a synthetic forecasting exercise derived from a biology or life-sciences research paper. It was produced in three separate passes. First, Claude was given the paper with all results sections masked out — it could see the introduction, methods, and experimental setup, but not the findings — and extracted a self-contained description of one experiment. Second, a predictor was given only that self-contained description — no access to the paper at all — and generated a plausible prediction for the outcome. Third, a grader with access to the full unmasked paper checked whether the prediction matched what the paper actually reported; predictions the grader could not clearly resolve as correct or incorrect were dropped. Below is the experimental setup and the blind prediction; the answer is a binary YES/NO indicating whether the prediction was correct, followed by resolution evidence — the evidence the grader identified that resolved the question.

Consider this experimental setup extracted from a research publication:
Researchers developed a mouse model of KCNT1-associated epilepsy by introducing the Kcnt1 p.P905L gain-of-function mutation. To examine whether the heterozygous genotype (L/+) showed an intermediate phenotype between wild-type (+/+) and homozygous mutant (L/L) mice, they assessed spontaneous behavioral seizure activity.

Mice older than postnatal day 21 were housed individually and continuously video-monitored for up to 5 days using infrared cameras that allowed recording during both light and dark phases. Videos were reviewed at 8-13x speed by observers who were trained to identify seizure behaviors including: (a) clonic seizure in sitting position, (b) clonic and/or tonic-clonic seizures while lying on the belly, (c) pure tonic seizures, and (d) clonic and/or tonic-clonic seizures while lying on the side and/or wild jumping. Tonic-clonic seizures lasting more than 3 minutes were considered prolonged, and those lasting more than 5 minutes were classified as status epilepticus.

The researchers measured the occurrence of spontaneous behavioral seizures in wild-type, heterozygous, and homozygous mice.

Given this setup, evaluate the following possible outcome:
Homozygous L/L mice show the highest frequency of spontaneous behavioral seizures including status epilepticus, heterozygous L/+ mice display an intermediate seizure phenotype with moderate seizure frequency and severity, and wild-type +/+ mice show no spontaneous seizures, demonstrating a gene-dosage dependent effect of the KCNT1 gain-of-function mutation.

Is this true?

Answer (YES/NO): NO